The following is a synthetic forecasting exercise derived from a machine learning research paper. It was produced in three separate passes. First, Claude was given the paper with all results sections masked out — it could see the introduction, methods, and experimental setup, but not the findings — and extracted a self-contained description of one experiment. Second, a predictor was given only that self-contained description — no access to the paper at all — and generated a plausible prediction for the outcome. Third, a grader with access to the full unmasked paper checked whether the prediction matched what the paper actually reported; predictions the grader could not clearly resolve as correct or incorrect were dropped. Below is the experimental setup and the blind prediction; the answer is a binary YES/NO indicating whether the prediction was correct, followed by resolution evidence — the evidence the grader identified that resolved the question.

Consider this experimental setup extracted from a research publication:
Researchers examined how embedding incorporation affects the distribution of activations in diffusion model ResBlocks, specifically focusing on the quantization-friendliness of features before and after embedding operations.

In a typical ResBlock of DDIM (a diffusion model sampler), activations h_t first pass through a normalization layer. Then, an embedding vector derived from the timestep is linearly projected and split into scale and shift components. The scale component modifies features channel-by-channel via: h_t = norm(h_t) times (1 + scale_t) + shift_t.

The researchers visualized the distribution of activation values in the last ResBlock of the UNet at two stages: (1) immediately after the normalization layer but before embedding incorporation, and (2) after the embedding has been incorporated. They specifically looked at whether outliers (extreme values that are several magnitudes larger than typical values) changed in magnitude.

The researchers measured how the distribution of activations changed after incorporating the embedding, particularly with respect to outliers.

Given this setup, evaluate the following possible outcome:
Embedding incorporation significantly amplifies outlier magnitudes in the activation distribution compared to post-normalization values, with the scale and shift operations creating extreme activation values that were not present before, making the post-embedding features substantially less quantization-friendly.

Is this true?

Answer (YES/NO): NO